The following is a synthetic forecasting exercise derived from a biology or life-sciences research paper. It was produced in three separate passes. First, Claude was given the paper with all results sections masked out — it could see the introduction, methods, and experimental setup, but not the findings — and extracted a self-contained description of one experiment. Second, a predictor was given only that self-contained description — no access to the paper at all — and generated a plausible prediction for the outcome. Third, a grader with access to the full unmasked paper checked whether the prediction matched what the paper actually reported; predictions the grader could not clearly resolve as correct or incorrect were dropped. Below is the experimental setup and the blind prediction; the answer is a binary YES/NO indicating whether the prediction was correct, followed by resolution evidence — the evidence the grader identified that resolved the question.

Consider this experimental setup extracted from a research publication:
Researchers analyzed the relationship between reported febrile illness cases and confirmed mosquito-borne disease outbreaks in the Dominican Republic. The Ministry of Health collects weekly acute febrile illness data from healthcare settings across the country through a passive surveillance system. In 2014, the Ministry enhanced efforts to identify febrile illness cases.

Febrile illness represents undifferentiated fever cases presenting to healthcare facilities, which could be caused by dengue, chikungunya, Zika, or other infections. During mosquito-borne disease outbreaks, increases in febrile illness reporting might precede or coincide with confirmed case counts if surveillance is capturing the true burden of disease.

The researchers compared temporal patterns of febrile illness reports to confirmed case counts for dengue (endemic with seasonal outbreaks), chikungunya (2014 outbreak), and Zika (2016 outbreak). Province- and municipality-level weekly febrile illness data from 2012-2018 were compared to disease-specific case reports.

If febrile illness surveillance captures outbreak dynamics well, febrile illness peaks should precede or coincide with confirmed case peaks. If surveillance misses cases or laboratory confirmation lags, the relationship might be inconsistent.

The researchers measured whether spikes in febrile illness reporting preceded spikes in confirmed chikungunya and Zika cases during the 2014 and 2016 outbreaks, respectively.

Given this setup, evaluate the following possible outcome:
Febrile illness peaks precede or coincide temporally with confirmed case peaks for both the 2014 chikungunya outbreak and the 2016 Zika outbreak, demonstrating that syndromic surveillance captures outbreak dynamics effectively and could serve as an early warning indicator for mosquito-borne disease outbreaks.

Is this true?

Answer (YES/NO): YES